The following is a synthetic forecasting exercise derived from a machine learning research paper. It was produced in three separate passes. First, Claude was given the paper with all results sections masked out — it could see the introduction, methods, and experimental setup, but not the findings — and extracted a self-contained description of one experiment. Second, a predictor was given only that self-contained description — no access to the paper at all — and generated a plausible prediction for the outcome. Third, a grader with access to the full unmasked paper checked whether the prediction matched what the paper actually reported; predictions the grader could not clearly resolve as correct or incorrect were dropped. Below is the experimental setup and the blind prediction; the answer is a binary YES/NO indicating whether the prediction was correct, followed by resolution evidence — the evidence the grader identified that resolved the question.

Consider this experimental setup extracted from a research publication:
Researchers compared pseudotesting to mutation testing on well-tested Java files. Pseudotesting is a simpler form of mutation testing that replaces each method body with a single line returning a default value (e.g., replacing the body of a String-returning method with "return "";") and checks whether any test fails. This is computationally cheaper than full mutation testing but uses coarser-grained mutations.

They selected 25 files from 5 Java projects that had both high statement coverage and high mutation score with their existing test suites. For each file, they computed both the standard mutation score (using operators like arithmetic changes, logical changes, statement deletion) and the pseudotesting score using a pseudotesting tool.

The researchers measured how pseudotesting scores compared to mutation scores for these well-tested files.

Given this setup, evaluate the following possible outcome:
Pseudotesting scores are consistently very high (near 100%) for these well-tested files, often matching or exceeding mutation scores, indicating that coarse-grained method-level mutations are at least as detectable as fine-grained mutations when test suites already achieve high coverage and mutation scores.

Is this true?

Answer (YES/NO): NO